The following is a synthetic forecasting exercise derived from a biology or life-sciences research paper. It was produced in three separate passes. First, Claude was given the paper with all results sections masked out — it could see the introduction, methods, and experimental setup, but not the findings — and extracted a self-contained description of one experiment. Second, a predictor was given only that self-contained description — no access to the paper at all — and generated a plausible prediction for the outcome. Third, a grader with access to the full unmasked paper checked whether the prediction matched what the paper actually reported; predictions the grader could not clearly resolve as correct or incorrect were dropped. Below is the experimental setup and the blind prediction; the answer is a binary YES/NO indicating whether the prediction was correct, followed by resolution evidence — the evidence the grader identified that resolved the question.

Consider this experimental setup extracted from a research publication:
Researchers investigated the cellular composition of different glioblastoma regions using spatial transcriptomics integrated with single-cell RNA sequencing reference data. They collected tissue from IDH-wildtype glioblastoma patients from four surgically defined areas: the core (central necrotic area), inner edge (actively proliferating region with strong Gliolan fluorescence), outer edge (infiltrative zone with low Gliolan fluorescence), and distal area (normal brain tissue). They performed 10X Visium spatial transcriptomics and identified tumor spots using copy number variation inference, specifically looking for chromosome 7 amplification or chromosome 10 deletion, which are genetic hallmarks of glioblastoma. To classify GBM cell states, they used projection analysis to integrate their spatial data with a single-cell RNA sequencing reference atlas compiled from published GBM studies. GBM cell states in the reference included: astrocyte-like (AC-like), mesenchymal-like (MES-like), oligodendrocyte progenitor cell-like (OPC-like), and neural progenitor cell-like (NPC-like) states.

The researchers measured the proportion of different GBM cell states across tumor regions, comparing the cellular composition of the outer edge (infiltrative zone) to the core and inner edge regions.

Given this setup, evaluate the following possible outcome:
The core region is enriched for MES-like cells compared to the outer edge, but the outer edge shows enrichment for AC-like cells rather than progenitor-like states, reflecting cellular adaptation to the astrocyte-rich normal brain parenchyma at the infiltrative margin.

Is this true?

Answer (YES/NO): NO